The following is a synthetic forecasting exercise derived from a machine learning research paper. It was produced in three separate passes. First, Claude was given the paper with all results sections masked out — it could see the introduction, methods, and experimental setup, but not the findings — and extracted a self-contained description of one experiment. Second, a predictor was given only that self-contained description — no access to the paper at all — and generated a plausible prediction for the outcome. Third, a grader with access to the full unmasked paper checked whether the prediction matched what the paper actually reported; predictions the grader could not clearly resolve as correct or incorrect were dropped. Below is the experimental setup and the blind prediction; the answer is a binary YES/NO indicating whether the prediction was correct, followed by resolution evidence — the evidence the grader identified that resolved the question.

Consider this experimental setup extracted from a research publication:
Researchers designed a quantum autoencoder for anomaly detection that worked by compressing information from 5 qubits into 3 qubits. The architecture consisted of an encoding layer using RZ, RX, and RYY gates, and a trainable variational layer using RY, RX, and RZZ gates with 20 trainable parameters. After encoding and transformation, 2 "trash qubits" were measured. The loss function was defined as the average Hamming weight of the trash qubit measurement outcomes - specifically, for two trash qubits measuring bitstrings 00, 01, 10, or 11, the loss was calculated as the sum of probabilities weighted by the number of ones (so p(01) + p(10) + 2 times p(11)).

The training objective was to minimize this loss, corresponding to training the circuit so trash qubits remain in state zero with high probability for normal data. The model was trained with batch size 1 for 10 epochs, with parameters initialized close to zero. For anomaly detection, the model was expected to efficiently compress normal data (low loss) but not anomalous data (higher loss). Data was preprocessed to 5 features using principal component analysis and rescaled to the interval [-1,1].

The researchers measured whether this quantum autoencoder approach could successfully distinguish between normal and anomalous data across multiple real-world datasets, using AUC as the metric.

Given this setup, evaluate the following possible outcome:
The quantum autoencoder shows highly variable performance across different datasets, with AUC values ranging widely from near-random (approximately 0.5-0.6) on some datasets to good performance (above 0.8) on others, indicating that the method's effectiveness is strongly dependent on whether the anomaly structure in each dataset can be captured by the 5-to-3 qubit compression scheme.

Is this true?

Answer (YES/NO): NO